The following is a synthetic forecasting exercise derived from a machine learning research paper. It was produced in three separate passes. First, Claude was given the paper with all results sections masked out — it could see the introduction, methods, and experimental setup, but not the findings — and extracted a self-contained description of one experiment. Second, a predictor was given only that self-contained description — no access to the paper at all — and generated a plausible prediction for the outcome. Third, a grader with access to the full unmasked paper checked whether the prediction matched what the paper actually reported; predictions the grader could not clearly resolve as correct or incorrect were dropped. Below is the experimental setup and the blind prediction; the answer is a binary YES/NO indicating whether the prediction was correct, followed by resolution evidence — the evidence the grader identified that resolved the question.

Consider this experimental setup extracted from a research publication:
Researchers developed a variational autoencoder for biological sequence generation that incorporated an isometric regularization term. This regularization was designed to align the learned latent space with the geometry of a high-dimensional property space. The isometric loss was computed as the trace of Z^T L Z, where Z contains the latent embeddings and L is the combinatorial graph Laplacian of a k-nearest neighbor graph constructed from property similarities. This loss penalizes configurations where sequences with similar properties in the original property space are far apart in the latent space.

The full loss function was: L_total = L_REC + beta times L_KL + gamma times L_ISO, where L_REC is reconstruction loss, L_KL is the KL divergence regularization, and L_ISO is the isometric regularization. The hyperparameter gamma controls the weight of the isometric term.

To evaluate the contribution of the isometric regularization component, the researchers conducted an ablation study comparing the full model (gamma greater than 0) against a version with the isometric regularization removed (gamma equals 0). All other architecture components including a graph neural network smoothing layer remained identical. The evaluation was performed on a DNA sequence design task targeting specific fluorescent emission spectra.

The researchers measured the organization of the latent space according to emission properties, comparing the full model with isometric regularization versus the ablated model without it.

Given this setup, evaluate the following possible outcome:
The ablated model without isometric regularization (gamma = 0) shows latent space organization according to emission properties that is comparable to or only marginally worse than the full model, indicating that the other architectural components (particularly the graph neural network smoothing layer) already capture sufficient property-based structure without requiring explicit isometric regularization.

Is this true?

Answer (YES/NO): NO